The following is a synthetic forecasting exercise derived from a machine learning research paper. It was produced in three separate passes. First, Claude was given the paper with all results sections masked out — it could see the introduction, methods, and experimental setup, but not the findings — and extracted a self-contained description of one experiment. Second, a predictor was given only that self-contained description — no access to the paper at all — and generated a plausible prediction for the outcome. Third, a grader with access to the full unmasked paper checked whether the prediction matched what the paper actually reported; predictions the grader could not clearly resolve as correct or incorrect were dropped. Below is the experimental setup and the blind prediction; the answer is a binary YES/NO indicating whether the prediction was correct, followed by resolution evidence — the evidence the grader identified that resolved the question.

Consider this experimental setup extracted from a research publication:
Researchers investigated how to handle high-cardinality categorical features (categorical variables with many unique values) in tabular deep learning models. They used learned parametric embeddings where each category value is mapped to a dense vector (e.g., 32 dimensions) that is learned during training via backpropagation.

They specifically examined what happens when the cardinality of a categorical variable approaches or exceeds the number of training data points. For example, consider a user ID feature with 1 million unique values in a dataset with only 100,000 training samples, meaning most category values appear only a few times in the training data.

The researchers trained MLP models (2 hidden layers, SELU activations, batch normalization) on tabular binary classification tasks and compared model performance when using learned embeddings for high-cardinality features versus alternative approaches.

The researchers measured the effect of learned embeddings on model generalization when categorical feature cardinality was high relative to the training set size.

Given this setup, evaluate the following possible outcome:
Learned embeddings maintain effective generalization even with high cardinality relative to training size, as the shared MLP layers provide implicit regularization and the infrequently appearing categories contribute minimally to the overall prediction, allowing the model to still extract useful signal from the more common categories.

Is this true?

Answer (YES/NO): NO